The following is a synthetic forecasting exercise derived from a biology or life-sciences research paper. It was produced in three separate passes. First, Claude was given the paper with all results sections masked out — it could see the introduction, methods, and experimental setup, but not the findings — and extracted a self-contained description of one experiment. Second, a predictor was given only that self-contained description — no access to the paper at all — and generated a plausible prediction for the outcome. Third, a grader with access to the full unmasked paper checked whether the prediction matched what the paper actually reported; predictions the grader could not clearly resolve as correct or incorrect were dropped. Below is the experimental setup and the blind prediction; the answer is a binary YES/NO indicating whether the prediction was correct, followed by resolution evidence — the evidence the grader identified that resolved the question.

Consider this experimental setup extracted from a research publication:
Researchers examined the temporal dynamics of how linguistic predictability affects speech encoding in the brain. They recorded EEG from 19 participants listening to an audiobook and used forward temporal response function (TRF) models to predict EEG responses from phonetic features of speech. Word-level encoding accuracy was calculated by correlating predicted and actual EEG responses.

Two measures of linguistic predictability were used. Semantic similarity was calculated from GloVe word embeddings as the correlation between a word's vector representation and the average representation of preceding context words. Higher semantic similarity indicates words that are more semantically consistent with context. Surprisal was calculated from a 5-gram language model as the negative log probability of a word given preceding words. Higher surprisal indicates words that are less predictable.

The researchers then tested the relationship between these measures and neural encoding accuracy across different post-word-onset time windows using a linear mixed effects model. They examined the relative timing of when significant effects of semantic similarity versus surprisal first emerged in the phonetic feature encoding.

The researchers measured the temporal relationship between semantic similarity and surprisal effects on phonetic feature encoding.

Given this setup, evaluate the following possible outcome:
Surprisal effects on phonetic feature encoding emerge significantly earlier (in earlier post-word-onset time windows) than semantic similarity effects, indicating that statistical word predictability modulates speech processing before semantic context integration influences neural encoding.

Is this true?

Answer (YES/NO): NO